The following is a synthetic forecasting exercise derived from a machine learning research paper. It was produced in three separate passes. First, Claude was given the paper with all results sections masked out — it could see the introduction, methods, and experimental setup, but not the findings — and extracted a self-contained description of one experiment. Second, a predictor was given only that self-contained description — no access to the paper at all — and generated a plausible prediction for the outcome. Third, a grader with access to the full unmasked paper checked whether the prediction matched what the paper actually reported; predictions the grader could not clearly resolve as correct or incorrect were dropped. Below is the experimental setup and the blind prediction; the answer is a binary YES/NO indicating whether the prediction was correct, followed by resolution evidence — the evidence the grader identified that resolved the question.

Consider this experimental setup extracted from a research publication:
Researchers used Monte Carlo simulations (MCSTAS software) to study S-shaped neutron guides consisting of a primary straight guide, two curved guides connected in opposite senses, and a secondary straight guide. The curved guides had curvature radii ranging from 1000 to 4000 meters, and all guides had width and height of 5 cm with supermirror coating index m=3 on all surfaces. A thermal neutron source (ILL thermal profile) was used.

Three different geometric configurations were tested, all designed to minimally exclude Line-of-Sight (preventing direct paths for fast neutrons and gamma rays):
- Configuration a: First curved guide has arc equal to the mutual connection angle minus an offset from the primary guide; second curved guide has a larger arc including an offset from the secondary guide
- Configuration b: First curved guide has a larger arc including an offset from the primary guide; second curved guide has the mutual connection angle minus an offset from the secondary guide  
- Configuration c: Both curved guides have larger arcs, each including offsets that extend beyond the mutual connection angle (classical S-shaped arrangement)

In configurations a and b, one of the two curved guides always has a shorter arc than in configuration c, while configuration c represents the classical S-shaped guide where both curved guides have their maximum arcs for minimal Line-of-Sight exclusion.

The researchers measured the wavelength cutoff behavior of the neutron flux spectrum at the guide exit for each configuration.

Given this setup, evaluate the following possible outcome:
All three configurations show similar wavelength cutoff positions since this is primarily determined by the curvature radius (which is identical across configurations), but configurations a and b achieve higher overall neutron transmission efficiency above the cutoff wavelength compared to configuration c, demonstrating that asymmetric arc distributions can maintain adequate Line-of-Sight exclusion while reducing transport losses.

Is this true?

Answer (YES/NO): NO